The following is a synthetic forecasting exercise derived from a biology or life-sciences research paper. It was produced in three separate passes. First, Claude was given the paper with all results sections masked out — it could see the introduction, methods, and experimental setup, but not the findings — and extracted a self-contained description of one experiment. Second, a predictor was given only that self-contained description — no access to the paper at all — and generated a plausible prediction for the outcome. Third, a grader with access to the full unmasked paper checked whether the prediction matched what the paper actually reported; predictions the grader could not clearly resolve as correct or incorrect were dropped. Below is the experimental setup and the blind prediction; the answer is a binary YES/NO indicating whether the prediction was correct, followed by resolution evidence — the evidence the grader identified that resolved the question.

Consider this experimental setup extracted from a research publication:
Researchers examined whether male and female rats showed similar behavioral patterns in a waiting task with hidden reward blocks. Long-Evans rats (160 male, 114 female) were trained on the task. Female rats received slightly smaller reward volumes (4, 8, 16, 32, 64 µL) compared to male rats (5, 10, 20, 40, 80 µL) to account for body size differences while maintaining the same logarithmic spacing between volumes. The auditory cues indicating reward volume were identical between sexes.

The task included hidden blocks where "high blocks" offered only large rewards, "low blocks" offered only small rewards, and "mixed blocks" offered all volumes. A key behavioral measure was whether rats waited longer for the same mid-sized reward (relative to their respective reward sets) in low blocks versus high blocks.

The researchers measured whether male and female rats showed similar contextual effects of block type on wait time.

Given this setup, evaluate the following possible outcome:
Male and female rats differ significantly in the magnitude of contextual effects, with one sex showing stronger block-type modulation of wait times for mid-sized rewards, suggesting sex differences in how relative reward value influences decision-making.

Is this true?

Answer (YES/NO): NO